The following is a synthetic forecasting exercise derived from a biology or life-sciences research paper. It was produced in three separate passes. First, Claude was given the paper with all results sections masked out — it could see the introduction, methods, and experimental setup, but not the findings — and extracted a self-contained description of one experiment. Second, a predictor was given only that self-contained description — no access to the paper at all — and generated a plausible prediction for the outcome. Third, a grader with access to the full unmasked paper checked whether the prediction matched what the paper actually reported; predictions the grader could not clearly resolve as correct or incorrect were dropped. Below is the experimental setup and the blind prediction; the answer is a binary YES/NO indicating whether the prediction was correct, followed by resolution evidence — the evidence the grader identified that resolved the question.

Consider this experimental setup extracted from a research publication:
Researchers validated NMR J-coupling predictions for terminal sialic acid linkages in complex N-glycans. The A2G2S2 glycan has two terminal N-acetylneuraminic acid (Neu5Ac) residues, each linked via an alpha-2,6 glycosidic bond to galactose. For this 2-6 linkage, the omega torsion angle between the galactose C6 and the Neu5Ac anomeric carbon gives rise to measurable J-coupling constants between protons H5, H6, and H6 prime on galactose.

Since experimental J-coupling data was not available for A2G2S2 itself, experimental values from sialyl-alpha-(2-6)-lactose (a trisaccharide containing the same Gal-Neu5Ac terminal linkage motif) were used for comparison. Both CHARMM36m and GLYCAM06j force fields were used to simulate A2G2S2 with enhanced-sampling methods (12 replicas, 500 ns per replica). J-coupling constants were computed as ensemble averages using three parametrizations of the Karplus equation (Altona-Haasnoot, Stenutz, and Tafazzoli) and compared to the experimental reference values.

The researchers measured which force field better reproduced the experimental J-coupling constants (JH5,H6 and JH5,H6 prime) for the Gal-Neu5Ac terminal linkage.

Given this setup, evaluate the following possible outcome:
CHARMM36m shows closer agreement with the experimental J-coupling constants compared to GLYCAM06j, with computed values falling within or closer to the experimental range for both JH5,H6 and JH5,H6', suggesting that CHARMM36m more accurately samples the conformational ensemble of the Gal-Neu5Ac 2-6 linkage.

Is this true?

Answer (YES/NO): YES